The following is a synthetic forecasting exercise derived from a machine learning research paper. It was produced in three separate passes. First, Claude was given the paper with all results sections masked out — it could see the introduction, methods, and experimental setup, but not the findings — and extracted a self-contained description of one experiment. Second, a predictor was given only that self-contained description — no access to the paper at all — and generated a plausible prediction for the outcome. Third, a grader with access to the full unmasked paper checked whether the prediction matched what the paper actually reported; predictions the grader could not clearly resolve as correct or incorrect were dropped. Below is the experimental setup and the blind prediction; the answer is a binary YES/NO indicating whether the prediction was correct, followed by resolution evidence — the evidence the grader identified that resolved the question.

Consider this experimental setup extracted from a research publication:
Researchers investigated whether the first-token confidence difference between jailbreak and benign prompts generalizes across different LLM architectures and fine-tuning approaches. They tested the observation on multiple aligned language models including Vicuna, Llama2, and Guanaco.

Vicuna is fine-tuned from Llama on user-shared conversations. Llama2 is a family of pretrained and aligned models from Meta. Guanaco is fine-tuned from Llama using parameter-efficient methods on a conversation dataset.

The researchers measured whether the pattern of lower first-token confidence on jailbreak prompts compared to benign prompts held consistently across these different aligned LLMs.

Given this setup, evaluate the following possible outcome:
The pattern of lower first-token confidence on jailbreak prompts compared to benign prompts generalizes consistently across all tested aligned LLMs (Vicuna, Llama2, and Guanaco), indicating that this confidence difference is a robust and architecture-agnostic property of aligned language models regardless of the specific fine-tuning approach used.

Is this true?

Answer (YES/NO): NO